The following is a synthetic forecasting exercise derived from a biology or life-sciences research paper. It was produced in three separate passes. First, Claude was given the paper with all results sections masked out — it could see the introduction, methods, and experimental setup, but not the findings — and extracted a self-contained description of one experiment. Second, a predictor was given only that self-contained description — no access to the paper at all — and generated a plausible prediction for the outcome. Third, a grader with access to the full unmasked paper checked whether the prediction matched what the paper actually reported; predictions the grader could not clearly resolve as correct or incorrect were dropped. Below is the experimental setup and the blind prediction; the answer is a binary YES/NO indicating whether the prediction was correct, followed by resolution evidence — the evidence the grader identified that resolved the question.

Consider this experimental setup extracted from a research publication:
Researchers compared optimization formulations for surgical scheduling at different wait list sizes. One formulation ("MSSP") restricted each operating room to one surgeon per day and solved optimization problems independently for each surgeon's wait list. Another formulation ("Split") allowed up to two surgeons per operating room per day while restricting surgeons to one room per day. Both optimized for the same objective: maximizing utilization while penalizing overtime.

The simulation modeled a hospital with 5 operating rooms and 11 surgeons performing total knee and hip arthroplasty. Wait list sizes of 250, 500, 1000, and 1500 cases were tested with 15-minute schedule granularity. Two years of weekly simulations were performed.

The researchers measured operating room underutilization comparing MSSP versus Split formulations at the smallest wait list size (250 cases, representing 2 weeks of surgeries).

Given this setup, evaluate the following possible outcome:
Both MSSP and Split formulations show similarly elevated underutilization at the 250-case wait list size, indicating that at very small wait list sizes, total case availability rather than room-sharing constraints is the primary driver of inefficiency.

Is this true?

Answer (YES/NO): NO